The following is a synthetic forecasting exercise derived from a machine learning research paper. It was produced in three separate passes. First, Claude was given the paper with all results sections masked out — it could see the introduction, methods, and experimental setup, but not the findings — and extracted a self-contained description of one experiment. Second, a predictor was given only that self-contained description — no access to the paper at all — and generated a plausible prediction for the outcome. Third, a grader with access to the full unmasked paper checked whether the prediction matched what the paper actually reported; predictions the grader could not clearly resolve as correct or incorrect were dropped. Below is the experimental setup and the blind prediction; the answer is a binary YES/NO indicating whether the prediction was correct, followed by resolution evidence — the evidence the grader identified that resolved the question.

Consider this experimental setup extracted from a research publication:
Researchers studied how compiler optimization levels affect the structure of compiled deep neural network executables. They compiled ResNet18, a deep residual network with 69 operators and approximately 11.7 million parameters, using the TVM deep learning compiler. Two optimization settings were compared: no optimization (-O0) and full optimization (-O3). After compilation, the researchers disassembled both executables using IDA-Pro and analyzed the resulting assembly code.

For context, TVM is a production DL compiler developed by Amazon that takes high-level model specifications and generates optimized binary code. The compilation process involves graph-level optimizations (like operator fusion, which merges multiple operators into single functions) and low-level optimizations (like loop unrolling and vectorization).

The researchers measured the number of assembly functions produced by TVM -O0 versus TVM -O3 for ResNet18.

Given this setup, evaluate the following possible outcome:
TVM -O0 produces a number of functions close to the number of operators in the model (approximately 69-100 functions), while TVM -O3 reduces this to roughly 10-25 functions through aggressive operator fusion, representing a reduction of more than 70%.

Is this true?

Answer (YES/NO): NO